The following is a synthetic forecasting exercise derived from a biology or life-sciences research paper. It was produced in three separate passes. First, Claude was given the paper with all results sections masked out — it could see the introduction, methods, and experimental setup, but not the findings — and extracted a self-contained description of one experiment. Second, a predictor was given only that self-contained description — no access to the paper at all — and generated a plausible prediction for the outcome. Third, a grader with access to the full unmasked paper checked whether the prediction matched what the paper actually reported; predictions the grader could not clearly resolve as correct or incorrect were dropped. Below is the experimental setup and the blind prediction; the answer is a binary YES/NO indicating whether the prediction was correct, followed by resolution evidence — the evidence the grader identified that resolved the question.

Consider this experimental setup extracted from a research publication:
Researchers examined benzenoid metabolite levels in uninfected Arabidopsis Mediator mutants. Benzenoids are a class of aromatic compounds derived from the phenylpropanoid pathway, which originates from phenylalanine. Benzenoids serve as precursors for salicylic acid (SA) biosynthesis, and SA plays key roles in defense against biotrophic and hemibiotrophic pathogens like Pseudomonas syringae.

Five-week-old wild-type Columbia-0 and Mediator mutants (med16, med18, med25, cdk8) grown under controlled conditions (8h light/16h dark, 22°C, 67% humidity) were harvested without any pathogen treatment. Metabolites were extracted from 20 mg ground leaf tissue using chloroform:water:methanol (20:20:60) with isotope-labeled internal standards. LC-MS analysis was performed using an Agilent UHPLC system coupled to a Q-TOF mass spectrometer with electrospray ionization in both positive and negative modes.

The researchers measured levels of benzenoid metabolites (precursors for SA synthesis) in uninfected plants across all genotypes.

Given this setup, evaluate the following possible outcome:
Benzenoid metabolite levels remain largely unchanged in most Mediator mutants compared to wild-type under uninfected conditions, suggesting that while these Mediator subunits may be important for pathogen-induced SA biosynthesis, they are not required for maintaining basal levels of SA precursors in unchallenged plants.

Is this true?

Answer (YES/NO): NO